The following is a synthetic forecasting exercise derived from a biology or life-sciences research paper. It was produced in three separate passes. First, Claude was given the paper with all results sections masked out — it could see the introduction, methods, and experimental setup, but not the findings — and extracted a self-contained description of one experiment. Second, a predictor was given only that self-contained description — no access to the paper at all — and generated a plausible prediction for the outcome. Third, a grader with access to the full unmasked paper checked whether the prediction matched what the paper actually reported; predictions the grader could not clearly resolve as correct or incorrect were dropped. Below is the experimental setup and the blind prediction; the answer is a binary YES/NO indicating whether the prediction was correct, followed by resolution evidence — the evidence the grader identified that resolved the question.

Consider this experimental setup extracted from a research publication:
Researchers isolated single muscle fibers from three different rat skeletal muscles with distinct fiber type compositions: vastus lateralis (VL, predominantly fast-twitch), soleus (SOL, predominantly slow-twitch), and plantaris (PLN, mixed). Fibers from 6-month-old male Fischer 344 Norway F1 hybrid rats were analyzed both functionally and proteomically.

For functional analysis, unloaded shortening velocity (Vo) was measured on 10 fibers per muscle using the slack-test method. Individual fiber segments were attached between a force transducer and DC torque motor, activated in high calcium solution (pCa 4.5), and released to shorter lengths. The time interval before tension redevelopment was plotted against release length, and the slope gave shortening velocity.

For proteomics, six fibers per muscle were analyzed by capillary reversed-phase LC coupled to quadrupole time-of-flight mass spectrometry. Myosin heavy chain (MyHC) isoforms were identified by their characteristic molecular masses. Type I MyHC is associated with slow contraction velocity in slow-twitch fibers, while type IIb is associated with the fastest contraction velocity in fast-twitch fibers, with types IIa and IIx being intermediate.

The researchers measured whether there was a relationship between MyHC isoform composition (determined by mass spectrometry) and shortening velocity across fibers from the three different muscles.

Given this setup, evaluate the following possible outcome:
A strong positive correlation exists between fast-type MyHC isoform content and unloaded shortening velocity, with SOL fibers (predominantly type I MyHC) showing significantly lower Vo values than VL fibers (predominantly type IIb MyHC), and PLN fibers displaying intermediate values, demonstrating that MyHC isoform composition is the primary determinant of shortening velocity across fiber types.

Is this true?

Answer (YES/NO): YES